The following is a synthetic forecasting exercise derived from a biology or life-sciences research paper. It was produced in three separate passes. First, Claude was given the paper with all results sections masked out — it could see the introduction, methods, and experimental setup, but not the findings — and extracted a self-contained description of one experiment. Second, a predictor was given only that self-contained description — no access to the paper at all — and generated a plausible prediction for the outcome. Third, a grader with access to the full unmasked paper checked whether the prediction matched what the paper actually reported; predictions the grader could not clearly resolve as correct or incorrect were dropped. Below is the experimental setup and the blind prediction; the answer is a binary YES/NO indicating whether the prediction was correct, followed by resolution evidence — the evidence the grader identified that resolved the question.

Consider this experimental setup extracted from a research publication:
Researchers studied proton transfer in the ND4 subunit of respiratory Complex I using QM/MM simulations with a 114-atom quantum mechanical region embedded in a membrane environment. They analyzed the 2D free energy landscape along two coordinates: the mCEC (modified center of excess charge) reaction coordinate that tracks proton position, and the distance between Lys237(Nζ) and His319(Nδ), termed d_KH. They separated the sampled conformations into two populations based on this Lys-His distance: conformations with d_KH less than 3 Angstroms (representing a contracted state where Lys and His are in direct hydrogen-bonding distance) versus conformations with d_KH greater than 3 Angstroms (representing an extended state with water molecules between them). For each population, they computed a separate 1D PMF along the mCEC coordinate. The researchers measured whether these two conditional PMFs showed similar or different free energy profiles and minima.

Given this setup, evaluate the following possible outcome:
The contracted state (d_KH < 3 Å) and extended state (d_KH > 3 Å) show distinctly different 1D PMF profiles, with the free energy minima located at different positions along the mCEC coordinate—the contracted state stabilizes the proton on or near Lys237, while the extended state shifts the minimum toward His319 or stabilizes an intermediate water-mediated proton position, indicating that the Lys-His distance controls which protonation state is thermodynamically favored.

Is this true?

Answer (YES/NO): NO